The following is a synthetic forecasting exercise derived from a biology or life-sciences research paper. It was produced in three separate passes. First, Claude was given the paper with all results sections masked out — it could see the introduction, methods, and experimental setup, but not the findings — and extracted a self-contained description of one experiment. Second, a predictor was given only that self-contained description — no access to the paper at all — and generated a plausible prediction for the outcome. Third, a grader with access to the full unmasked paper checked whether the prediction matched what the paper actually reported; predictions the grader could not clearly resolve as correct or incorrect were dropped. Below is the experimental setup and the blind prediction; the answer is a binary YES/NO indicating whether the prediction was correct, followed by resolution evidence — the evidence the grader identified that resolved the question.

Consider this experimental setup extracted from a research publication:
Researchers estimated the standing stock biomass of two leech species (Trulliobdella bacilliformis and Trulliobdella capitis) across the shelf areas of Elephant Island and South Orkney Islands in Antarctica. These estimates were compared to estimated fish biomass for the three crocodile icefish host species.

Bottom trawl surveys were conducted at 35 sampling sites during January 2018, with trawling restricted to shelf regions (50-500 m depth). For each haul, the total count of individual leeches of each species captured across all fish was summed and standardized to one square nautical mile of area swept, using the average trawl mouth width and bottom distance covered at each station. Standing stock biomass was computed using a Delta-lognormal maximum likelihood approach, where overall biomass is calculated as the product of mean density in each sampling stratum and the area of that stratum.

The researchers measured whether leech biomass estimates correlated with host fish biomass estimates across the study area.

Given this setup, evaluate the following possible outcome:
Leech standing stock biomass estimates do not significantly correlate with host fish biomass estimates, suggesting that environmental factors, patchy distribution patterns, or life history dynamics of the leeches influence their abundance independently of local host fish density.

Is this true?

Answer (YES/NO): YES